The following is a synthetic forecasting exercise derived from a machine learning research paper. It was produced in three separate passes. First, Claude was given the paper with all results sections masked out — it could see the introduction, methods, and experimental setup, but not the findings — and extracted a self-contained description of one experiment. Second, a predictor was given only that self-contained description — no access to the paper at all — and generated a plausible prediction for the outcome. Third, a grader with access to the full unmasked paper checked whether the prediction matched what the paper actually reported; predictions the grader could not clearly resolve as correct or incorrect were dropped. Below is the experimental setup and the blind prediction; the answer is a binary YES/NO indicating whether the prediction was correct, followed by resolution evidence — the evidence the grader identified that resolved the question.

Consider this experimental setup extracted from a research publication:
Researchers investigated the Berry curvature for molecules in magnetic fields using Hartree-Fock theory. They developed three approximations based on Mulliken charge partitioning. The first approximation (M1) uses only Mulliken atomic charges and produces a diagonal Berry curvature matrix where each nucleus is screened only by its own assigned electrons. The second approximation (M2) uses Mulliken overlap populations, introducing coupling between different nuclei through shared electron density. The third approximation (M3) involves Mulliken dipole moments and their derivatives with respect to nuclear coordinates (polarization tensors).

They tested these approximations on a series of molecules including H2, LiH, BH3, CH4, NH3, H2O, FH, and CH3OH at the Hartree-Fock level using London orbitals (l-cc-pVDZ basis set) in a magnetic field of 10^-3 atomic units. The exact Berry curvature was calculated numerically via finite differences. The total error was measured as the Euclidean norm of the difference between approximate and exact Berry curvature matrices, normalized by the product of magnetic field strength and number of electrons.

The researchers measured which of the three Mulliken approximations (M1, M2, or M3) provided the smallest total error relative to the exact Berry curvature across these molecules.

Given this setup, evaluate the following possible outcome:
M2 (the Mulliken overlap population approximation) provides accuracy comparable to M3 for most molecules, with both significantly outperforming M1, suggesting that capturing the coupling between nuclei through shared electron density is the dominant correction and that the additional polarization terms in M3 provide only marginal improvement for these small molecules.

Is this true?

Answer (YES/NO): NO